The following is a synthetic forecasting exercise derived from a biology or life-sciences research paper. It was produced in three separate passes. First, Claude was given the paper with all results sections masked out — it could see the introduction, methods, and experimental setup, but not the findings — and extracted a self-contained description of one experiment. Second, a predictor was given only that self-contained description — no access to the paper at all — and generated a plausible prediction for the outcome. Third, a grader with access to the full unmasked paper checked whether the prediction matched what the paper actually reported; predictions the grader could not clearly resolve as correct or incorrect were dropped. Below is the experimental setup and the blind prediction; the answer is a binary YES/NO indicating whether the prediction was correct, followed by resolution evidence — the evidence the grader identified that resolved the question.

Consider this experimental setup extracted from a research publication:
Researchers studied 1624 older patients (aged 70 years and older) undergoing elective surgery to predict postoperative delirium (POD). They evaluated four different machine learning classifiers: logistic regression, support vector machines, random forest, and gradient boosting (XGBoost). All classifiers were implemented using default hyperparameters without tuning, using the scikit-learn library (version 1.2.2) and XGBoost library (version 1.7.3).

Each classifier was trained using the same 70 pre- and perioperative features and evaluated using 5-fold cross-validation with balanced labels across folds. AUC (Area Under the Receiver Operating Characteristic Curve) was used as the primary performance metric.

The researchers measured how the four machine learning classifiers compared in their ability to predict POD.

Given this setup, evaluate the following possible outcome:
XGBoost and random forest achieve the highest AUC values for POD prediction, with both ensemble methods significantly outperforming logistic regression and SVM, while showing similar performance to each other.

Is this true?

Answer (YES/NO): NO